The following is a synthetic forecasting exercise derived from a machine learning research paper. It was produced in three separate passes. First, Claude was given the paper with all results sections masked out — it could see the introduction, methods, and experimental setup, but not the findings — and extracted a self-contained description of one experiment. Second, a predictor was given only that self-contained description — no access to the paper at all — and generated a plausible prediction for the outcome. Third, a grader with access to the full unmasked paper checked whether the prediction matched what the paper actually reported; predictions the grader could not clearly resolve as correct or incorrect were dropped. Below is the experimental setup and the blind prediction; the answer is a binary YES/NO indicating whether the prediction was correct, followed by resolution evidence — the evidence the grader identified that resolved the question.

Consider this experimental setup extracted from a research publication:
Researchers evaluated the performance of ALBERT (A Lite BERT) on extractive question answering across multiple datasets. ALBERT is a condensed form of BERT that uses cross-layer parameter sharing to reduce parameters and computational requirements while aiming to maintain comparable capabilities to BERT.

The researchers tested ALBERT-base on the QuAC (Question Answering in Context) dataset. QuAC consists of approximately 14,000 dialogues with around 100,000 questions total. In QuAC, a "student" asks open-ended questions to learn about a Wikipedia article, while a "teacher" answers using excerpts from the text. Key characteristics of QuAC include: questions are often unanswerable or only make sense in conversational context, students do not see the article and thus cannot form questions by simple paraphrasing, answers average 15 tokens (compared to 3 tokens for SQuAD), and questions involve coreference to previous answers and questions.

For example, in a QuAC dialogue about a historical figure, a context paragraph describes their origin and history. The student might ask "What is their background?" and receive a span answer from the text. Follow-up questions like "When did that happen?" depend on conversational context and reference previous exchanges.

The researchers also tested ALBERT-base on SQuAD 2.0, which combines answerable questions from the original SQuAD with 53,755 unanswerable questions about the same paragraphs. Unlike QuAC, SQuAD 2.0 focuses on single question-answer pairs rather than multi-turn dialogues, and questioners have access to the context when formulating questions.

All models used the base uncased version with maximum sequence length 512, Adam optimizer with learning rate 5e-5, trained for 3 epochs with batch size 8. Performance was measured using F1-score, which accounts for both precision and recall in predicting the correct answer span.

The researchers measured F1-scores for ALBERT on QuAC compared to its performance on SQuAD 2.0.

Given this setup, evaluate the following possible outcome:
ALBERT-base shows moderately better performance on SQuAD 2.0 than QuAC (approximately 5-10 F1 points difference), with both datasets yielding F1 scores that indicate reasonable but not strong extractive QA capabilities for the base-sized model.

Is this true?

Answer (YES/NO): NO